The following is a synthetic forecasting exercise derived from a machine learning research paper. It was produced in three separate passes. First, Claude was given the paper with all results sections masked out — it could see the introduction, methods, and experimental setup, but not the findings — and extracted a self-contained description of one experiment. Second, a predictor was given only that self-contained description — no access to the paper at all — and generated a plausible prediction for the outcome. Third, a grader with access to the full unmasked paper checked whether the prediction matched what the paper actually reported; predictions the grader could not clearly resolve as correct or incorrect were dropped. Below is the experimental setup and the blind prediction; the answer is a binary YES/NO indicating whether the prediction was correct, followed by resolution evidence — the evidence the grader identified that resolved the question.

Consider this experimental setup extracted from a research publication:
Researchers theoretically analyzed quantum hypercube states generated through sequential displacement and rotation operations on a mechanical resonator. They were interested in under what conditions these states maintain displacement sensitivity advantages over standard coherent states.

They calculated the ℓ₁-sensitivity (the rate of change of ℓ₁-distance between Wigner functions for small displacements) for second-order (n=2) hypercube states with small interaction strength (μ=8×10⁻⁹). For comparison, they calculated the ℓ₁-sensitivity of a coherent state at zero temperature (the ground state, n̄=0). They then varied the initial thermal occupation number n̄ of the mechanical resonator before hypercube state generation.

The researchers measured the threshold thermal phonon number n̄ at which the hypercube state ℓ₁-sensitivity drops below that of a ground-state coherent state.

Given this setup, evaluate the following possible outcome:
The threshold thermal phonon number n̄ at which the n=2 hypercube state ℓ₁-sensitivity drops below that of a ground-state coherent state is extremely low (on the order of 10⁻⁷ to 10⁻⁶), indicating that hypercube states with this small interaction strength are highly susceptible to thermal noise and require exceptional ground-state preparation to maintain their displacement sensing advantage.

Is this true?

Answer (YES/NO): NO